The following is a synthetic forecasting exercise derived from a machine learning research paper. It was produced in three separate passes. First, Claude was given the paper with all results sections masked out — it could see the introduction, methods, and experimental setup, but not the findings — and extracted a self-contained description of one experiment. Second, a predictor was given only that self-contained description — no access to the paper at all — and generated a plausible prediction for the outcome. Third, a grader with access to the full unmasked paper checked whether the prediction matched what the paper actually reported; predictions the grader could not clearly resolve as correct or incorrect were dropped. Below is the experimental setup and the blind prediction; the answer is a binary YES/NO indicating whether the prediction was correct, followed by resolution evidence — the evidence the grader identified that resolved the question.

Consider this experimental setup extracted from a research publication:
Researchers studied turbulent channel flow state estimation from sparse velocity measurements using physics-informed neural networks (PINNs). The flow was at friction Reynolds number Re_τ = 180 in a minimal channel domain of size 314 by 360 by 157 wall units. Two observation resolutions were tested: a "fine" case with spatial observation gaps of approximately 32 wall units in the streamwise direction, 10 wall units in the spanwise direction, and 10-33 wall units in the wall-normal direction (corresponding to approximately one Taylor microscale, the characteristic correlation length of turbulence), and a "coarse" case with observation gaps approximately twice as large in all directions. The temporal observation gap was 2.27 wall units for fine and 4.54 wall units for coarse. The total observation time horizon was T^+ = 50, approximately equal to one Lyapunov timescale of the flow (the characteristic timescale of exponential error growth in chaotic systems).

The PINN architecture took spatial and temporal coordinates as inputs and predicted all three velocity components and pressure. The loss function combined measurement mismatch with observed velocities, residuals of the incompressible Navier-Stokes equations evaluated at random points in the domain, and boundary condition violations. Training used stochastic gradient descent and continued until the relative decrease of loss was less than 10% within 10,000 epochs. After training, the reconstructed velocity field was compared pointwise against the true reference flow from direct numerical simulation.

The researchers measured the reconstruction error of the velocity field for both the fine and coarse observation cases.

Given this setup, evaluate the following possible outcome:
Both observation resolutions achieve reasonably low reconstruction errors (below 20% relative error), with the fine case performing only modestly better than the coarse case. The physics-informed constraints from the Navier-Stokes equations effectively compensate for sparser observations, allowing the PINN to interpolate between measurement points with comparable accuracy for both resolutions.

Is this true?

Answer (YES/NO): NO